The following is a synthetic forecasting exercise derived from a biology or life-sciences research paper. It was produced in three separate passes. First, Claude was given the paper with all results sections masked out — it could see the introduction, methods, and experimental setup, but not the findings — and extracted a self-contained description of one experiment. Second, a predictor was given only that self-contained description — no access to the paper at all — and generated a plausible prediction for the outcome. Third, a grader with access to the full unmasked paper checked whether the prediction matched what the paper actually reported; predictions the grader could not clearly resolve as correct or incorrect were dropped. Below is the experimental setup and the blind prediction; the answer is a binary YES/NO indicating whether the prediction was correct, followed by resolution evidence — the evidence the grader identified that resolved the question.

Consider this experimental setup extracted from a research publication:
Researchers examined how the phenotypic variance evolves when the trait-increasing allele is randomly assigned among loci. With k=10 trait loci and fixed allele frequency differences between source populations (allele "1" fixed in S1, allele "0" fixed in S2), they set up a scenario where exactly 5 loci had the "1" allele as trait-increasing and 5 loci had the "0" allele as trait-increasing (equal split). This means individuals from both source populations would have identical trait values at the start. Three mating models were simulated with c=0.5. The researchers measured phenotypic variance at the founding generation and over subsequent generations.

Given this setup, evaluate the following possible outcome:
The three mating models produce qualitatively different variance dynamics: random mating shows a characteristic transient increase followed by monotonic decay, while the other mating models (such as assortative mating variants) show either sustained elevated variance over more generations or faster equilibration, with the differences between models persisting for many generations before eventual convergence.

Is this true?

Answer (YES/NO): NO